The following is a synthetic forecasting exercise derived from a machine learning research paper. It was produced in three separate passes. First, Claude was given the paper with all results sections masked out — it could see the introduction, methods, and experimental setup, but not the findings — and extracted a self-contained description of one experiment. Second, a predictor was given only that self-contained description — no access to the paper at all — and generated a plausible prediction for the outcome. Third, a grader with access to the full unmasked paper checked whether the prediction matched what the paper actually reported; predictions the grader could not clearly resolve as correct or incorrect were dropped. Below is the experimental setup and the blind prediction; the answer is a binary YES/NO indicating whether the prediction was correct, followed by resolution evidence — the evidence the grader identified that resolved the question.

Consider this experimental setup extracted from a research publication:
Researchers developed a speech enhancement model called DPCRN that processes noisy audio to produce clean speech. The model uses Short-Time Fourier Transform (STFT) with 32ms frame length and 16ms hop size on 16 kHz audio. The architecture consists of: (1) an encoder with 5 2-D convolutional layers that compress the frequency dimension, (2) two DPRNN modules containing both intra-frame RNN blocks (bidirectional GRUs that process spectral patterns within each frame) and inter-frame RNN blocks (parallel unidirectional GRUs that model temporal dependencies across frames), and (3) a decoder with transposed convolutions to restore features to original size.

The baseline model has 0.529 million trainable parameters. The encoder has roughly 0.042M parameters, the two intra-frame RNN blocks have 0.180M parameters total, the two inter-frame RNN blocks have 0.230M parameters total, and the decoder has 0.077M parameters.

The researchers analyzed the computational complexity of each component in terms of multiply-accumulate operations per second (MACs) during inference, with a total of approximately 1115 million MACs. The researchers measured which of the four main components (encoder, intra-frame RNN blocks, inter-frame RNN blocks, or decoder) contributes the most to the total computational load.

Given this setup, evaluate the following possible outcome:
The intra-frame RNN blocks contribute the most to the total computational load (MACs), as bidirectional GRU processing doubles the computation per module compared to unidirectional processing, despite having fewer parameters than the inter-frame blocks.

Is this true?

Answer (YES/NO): NO